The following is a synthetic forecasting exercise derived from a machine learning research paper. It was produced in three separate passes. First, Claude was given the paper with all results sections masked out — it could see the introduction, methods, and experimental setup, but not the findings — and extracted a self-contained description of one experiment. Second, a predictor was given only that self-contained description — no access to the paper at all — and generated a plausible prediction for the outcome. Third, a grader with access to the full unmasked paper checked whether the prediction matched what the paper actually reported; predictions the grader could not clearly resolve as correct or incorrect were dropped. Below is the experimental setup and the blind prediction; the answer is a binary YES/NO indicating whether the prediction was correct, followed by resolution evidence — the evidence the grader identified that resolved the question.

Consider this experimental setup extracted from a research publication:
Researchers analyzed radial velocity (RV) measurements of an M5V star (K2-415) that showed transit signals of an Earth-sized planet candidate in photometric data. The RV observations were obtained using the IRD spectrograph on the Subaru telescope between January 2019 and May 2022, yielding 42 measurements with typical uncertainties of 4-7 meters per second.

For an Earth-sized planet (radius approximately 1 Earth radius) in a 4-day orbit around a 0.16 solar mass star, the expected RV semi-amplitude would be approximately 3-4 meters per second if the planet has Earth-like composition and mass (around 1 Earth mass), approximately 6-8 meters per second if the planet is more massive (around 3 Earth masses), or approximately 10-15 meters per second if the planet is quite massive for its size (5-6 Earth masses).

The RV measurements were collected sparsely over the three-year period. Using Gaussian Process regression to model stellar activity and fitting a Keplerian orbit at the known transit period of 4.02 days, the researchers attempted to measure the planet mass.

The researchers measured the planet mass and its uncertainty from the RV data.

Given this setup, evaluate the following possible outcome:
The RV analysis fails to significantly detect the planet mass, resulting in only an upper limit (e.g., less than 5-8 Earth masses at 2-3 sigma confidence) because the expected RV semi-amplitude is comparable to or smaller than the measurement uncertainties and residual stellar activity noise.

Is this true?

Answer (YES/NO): NO